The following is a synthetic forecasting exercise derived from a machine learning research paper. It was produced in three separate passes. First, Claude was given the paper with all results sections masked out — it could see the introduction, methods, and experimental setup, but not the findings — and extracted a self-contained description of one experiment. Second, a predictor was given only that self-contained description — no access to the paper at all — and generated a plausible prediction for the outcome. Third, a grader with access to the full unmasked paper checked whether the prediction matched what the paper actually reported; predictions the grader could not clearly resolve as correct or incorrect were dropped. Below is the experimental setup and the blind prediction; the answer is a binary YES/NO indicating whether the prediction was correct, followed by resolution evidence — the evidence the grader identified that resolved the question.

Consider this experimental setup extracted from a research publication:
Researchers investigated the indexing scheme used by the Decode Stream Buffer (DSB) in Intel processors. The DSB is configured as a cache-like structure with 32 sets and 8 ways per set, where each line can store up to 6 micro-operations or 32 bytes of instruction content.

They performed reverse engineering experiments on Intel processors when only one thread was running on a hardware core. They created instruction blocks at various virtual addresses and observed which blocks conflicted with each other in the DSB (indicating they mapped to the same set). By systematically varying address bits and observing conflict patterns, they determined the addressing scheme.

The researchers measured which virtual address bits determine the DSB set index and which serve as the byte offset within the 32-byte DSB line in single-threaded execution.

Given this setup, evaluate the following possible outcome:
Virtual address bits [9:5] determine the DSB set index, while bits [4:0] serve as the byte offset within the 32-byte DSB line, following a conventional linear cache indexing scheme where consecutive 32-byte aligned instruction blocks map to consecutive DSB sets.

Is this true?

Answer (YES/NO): YES